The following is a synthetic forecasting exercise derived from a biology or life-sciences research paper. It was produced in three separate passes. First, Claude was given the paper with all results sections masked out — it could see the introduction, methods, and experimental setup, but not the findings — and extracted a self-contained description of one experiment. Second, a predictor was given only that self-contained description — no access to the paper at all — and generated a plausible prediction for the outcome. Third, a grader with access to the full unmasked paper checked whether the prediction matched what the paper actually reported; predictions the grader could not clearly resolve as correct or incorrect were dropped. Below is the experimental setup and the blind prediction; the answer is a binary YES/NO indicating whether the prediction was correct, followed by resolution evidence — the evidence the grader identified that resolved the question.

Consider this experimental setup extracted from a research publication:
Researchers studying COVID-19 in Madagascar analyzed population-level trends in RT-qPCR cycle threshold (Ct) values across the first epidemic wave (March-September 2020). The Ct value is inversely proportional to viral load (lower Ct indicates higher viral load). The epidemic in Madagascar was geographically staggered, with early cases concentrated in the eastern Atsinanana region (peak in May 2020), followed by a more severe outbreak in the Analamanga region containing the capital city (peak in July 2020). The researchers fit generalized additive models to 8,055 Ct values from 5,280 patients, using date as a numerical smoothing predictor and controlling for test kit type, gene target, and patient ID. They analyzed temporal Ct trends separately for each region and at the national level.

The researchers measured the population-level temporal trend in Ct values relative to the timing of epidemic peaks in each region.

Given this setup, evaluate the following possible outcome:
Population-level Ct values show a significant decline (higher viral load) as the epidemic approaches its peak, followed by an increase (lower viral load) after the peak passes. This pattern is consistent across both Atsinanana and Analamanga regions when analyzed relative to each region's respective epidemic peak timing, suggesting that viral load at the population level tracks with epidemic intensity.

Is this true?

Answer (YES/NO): YES